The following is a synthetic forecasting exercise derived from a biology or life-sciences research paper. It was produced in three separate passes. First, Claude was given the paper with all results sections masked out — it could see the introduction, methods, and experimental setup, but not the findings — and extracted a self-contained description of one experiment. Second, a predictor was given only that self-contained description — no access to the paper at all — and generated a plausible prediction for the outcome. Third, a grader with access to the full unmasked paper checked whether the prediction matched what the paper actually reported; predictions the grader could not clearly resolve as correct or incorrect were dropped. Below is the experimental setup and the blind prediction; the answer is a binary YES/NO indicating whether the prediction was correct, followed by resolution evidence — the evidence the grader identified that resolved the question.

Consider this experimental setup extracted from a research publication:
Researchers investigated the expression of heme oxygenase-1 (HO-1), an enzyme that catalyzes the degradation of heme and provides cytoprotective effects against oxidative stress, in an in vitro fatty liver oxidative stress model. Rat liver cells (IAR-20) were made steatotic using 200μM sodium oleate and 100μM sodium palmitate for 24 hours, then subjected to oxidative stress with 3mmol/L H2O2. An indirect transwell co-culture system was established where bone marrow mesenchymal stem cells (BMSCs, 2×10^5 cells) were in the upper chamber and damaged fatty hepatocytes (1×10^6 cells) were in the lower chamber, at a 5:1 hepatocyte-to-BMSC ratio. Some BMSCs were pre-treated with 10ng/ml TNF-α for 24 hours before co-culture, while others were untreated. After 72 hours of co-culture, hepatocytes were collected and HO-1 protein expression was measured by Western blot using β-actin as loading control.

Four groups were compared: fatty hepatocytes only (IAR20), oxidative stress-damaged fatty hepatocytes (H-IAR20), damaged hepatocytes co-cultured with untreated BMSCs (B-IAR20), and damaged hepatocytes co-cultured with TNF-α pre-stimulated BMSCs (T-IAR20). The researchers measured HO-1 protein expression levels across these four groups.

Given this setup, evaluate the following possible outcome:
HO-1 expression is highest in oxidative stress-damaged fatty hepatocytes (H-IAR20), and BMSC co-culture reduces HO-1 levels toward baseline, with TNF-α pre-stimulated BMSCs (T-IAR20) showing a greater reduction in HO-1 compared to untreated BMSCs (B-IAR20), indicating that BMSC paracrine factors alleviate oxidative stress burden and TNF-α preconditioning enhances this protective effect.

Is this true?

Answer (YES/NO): NO